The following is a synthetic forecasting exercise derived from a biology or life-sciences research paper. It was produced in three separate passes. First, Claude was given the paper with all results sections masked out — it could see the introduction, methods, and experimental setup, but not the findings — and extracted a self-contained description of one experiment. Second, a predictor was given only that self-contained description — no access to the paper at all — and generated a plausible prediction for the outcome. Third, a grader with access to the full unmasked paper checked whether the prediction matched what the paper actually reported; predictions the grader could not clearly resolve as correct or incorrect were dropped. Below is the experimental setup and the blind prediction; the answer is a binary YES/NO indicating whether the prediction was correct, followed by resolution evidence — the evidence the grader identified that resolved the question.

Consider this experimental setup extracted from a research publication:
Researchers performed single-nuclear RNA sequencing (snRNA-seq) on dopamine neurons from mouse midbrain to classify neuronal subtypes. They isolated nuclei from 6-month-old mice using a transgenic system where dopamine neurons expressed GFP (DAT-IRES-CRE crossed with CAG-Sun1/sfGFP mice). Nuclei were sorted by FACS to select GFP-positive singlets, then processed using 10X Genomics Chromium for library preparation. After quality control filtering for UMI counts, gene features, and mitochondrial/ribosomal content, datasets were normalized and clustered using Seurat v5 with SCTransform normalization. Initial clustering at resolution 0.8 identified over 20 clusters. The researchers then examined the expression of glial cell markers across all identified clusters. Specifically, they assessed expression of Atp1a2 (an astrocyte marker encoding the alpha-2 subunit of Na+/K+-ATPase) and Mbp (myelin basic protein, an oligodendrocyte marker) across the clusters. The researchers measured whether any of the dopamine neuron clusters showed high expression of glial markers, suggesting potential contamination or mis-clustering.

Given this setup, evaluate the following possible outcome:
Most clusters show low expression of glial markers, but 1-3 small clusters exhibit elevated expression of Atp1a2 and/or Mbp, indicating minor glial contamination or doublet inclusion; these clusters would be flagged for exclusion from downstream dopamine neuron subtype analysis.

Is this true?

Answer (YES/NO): YES